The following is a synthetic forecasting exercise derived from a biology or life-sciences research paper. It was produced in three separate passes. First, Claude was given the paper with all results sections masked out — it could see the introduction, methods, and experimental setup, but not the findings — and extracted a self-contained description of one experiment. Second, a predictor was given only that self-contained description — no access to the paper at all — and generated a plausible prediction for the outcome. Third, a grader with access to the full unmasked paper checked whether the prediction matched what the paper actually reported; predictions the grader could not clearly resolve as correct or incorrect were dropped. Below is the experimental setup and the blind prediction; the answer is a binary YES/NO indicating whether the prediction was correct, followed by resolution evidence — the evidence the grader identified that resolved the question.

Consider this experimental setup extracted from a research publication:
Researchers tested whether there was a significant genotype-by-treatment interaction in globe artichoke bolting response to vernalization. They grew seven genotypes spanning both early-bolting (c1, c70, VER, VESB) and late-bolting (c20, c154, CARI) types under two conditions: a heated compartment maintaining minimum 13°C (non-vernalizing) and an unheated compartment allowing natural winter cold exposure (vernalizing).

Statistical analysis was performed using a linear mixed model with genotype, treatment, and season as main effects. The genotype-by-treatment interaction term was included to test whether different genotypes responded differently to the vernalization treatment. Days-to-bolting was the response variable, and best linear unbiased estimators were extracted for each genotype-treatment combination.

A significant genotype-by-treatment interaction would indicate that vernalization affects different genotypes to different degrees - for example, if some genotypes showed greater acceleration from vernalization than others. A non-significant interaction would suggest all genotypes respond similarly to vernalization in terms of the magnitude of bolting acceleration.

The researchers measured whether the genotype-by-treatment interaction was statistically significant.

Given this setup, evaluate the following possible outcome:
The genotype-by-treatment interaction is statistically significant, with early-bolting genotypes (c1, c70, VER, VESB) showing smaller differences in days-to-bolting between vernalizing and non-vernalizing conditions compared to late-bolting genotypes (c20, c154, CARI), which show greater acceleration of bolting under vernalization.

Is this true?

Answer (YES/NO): YES